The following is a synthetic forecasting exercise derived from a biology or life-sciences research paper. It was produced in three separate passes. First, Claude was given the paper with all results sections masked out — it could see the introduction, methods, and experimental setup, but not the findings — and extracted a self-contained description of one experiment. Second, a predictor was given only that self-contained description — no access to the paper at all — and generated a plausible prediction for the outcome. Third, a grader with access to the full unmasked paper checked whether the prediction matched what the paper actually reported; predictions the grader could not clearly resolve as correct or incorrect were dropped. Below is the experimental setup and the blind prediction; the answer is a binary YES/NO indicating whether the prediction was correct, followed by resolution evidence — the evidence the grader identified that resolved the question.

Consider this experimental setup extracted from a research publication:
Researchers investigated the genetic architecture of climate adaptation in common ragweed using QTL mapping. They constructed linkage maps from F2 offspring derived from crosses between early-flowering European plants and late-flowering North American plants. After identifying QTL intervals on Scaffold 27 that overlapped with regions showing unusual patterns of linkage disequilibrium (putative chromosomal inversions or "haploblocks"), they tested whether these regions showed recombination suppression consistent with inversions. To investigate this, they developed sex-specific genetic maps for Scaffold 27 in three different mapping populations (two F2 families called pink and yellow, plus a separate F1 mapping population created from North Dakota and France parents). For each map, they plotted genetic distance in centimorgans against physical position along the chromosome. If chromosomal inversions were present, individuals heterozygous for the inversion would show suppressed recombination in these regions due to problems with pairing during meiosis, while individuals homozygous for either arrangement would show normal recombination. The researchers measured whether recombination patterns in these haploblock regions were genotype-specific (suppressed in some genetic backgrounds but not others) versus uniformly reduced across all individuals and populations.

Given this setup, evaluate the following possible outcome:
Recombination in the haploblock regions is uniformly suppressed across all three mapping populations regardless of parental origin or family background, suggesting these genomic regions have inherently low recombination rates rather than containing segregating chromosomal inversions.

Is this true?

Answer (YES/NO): NO